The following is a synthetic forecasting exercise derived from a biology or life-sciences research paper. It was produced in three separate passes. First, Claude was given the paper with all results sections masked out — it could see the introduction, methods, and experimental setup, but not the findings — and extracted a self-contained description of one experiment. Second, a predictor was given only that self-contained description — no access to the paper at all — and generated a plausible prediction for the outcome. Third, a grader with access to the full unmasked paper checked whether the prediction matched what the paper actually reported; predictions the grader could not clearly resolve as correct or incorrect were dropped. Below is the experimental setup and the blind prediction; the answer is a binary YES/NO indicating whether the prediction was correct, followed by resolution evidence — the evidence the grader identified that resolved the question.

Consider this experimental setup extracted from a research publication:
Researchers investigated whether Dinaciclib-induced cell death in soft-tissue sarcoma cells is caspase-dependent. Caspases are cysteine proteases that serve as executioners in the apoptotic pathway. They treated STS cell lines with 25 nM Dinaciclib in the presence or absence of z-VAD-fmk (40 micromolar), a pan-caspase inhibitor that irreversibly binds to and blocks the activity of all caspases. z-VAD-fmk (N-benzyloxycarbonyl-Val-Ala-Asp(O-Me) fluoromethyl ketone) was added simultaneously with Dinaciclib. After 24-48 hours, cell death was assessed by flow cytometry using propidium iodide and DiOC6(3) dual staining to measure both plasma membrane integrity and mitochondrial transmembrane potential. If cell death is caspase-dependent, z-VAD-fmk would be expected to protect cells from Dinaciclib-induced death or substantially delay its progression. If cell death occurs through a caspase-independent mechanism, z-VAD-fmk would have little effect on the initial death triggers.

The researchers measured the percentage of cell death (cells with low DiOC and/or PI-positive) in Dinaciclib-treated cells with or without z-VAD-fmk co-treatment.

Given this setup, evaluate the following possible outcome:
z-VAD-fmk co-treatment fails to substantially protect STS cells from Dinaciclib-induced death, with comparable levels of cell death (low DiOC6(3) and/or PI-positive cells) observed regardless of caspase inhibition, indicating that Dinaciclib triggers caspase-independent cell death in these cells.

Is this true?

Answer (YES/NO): NO